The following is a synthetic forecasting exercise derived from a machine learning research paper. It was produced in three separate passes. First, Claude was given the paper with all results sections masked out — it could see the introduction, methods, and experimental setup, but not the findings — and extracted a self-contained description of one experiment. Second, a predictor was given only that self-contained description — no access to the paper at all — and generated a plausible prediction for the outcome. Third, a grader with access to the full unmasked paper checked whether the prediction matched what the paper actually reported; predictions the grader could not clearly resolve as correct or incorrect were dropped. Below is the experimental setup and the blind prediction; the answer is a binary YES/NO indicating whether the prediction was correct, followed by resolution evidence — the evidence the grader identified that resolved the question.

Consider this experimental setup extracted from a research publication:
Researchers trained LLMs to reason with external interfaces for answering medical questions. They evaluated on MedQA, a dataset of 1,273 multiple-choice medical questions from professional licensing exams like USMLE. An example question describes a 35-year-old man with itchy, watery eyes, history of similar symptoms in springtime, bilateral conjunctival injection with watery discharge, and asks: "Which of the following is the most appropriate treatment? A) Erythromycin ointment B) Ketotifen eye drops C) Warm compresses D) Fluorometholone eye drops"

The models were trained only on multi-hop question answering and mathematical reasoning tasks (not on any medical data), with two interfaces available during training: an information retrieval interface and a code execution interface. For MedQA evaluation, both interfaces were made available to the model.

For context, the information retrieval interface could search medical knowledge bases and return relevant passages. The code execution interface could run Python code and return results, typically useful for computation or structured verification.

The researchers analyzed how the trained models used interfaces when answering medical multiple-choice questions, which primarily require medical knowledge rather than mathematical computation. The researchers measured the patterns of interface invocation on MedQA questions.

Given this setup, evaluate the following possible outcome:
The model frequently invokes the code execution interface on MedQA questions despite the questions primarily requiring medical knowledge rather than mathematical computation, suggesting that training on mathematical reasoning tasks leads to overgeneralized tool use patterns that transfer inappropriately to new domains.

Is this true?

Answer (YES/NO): NO